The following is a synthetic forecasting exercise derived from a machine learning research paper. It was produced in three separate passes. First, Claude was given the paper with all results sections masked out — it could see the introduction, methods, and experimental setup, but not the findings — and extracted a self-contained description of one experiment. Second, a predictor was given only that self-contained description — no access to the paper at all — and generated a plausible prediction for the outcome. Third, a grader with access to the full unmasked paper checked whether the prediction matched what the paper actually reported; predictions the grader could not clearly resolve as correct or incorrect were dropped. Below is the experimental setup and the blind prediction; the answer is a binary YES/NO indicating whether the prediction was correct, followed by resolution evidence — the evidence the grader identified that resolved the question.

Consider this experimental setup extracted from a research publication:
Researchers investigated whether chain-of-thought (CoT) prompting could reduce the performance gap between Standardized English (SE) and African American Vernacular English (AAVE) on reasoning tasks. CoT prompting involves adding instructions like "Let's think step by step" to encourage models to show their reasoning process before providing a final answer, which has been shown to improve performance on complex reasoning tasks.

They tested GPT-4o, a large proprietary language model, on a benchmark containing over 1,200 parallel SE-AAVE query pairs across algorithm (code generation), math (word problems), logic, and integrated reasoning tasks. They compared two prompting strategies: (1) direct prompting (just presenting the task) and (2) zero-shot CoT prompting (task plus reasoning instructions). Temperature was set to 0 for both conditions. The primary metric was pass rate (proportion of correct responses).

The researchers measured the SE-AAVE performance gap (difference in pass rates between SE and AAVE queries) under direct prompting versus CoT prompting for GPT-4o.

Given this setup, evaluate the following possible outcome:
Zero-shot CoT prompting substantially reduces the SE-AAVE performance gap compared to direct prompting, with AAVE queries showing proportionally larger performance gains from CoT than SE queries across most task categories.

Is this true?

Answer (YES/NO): NO